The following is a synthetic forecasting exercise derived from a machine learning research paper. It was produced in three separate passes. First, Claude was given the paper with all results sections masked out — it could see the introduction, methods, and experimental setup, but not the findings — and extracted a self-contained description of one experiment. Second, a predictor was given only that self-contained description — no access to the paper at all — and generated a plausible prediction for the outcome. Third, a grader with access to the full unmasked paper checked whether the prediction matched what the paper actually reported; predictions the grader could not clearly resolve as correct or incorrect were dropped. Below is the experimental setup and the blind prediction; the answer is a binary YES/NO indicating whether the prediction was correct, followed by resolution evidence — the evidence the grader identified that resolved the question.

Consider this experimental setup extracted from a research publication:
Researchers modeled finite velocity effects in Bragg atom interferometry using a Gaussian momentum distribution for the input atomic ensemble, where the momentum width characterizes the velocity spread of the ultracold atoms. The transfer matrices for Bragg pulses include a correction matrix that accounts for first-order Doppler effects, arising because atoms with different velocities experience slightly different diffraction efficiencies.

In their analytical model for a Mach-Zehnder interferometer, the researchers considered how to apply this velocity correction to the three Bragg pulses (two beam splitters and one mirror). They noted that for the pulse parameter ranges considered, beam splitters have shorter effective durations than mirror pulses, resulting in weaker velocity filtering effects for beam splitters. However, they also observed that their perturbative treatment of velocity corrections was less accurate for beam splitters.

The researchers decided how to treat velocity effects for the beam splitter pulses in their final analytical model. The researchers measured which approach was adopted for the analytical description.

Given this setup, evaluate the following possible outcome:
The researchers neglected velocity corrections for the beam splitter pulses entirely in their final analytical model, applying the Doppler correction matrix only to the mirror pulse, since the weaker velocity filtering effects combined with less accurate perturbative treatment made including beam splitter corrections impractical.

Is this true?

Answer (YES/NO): YES